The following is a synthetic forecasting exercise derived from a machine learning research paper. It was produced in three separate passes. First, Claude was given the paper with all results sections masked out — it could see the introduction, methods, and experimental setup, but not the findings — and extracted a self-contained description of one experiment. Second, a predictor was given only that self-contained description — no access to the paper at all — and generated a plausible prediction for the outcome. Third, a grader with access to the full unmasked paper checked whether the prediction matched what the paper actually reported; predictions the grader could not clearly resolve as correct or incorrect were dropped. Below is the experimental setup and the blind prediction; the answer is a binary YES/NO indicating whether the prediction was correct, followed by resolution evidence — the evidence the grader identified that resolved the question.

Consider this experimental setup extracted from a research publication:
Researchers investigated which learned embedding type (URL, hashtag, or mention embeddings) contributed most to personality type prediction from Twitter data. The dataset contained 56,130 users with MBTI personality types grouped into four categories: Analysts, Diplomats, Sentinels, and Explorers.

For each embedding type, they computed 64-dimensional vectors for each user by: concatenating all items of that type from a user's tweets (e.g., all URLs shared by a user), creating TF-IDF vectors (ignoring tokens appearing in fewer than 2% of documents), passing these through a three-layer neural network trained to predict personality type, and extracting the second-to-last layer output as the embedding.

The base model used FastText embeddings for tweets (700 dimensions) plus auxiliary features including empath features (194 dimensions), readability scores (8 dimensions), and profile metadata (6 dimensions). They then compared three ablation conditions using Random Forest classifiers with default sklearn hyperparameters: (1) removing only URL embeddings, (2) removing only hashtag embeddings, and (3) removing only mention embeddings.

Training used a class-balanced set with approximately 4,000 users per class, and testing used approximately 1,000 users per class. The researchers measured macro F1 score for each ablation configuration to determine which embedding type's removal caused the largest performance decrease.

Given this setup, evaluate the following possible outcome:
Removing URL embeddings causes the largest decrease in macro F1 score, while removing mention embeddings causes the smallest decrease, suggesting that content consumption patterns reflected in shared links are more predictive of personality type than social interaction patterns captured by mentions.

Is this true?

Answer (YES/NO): NO